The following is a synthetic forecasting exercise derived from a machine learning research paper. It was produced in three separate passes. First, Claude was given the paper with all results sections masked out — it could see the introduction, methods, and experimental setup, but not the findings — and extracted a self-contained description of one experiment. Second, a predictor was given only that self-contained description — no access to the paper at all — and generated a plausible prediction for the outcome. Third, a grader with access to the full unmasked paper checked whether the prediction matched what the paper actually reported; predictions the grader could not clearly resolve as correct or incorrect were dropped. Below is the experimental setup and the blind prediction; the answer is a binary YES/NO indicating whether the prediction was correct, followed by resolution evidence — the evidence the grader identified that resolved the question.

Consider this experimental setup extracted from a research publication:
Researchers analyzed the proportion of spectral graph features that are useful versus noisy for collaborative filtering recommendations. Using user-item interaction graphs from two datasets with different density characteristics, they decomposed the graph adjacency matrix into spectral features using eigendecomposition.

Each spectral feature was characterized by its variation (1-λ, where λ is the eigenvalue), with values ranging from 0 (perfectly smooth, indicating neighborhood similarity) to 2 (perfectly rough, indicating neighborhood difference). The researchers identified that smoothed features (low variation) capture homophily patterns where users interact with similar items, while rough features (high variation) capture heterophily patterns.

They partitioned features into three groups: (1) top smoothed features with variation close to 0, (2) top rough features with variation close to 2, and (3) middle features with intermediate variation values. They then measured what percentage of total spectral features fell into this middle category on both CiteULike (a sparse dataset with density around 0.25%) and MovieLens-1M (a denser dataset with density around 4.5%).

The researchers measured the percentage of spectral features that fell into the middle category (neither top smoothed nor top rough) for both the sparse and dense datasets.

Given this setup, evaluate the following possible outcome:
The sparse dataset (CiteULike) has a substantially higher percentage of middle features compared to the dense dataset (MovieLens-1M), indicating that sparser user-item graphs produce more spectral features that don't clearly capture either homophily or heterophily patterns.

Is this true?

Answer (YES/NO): NO